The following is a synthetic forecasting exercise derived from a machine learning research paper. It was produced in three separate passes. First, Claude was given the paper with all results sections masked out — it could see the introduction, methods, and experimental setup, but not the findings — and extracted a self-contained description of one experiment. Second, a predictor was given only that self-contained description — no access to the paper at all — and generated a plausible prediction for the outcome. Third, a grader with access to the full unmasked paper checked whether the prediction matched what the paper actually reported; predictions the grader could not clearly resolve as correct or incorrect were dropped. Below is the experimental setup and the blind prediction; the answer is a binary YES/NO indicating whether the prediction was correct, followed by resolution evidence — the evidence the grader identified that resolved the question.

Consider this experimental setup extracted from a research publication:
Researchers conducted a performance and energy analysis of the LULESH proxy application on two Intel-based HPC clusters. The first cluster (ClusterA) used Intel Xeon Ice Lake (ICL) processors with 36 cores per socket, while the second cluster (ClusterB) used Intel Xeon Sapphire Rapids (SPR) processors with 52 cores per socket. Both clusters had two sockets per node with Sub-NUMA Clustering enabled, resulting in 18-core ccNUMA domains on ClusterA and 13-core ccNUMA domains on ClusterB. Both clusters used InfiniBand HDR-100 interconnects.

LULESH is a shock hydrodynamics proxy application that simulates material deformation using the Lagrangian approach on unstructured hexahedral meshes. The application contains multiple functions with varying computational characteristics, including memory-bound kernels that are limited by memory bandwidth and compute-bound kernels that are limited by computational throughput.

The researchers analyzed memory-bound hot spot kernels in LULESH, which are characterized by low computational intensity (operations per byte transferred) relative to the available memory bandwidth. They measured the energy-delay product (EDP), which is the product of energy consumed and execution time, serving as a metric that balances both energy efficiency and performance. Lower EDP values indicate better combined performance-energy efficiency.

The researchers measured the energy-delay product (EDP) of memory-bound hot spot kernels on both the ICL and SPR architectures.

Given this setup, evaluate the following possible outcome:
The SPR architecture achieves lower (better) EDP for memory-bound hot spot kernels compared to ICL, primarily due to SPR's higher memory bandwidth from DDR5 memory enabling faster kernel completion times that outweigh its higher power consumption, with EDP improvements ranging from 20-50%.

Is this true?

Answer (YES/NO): NO